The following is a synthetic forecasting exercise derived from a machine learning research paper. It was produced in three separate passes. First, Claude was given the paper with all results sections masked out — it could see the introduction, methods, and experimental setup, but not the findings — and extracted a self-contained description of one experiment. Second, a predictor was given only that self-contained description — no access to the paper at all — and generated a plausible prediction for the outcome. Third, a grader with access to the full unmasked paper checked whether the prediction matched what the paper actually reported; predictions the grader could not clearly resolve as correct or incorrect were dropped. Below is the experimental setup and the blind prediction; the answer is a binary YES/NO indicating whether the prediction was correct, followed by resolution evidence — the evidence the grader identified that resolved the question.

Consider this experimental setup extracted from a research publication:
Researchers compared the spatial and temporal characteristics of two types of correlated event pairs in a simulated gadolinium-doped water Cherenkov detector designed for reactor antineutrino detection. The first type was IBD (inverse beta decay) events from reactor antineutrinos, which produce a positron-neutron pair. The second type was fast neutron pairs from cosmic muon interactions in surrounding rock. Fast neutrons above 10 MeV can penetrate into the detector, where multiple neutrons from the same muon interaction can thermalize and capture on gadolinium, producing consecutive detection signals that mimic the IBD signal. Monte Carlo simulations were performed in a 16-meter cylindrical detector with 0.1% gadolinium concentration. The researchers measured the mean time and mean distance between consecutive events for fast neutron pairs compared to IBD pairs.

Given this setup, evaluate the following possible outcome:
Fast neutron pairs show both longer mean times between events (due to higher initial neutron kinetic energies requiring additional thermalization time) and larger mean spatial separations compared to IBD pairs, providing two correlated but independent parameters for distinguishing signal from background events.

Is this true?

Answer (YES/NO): NO